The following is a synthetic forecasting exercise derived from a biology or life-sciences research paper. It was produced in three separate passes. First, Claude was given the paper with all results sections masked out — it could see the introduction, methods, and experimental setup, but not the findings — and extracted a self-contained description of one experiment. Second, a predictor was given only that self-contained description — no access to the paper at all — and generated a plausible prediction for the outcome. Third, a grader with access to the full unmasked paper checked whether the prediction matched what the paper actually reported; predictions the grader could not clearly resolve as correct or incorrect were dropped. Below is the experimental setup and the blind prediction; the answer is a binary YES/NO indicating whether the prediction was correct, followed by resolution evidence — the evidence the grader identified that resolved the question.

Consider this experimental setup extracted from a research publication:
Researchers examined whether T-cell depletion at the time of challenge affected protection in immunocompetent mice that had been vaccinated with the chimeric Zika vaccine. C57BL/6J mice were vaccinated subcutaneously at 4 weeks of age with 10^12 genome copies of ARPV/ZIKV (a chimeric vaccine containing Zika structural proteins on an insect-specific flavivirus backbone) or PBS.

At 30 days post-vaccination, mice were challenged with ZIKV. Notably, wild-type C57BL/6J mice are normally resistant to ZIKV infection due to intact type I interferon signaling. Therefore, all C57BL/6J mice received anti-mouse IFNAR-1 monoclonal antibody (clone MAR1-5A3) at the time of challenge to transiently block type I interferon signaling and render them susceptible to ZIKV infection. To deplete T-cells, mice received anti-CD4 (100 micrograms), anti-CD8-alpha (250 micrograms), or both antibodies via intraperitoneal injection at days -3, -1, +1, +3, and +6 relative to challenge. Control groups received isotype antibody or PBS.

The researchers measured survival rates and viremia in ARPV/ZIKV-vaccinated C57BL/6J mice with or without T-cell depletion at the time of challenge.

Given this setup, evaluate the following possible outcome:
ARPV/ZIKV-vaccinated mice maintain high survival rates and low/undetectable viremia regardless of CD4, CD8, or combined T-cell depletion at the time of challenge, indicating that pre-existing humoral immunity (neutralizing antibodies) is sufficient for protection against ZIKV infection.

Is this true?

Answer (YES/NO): YES